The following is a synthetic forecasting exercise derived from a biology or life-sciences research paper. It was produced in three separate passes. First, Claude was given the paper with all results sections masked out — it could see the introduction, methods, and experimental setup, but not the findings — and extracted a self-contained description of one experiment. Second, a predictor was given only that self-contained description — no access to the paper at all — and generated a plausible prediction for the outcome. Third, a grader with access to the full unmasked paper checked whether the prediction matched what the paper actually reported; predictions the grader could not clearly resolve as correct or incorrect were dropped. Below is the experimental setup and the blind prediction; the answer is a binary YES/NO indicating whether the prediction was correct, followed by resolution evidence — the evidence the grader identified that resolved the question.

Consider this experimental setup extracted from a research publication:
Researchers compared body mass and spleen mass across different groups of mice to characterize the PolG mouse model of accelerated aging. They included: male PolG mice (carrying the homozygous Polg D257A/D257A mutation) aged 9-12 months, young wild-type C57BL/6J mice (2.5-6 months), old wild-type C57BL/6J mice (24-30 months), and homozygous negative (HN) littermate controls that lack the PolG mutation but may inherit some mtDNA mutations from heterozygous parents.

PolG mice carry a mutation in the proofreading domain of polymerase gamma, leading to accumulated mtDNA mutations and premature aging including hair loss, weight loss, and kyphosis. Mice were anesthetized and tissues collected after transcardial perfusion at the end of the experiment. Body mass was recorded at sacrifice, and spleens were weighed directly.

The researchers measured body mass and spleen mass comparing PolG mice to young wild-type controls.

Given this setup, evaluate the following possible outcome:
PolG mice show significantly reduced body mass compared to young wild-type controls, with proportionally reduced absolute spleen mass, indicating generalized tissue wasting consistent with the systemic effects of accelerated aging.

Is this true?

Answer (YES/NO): NO